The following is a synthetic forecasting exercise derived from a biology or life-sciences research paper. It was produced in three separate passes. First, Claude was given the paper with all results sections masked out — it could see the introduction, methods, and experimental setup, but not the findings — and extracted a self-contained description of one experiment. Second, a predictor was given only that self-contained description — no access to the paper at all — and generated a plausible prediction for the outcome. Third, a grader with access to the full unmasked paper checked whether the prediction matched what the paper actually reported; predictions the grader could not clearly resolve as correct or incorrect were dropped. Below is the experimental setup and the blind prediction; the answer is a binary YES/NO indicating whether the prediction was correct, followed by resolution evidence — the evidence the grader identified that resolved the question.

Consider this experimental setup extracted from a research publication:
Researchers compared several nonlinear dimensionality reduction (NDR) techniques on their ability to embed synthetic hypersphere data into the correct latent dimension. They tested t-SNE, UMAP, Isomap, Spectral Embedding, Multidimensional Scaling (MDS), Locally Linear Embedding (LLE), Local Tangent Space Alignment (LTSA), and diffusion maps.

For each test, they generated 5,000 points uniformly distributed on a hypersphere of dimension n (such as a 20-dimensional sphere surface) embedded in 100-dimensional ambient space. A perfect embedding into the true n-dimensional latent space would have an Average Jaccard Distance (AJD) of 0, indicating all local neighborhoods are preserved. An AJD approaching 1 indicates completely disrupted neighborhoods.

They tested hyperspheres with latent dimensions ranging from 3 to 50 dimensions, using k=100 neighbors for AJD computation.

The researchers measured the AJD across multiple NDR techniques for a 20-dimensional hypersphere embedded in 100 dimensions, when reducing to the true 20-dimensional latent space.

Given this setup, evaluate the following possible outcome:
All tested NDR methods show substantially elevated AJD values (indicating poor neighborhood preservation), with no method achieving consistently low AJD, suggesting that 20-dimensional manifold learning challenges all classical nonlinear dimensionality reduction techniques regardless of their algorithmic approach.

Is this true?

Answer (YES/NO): YES